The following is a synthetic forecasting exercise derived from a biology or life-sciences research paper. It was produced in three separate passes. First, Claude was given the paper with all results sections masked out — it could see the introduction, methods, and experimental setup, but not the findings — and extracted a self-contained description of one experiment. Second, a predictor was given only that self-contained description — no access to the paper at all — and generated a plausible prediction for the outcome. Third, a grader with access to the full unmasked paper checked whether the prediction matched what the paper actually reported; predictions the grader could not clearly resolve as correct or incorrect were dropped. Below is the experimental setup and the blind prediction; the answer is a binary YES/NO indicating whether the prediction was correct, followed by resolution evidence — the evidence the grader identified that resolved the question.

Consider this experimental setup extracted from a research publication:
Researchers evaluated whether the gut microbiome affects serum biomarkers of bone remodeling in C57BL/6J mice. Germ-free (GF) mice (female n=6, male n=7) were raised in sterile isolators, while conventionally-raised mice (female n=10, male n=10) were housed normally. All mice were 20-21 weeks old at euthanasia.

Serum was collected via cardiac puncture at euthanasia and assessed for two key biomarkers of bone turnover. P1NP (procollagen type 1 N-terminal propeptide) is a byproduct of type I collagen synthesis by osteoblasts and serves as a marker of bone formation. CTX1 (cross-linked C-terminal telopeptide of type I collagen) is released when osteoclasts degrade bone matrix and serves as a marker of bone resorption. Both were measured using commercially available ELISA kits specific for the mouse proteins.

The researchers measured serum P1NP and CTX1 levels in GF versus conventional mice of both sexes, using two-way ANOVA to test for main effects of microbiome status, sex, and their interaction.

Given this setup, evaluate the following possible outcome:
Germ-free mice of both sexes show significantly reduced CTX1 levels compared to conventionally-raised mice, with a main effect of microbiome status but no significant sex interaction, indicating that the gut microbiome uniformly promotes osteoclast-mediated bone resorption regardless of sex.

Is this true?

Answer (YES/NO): NO